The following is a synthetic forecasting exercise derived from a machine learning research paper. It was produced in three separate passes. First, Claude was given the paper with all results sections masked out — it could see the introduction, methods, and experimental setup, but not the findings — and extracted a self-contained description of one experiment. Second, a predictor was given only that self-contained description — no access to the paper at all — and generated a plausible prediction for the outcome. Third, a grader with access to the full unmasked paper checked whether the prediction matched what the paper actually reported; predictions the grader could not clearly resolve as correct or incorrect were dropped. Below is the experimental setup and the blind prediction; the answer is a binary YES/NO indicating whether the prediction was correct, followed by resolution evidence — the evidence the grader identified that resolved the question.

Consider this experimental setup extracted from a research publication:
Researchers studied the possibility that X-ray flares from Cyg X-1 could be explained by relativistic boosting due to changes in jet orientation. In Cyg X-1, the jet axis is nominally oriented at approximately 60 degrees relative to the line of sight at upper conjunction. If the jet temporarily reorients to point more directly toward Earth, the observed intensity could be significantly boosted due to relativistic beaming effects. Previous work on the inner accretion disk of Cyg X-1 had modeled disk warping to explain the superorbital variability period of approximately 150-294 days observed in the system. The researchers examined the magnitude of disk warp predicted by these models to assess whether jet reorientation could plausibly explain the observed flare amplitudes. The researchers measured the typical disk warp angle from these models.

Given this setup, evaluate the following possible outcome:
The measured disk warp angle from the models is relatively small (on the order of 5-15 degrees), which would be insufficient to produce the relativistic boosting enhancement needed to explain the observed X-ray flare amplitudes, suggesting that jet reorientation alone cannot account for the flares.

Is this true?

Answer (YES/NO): NO